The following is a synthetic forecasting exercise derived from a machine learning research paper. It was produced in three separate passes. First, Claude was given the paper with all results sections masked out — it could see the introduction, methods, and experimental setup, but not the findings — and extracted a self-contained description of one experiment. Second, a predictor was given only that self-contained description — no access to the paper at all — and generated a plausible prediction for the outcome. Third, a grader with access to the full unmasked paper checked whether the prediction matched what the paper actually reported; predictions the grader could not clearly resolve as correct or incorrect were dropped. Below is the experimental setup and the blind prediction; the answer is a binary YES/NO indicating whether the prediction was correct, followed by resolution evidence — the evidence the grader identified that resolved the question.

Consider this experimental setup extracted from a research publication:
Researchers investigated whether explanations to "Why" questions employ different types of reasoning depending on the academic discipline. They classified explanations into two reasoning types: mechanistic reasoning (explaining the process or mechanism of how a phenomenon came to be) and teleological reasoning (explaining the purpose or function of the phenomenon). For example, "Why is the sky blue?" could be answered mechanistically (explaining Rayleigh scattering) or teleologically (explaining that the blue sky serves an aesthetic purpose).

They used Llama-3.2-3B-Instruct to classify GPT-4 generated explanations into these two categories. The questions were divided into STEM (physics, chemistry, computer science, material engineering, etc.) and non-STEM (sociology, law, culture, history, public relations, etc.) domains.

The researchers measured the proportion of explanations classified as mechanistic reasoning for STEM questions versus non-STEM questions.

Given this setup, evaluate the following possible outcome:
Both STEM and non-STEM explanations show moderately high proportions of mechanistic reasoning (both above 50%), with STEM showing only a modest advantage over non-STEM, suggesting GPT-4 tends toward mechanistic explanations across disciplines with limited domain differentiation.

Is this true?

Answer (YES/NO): NO